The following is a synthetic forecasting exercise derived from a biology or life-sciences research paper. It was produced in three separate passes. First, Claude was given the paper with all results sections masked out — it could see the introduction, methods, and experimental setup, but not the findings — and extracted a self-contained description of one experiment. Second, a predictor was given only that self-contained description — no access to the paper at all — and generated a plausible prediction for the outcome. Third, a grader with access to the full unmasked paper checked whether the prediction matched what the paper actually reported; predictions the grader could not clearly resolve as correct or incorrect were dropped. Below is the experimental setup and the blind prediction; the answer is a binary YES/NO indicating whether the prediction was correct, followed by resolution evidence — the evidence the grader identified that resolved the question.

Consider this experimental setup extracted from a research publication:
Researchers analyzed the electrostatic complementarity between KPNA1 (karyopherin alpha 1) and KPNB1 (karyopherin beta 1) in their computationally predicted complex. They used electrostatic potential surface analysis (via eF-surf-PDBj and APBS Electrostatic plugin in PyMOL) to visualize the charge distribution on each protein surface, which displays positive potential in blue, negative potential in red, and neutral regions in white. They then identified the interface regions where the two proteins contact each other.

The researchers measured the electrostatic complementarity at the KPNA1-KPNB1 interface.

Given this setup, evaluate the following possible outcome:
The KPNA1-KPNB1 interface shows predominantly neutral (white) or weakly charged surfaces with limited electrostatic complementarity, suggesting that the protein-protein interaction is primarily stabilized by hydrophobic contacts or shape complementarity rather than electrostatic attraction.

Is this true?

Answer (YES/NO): NO